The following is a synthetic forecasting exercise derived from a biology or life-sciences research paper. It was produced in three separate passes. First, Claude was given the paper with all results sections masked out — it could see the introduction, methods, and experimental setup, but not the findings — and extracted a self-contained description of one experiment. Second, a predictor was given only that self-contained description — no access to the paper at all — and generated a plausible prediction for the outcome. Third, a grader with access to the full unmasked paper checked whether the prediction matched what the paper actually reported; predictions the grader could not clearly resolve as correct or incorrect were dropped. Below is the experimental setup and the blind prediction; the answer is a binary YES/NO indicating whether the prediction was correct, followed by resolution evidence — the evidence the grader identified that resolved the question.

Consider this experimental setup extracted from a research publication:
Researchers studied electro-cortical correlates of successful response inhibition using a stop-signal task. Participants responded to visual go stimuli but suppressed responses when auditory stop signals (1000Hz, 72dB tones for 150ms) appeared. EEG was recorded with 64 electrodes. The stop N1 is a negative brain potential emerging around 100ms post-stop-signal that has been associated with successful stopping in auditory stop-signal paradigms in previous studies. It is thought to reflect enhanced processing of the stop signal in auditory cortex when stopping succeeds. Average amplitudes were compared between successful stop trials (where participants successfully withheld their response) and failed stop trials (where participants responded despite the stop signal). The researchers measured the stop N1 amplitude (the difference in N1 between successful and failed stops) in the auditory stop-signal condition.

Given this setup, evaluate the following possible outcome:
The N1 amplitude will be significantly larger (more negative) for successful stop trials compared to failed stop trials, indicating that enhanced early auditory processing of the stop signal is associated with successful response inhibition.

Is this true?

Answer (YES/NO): YES